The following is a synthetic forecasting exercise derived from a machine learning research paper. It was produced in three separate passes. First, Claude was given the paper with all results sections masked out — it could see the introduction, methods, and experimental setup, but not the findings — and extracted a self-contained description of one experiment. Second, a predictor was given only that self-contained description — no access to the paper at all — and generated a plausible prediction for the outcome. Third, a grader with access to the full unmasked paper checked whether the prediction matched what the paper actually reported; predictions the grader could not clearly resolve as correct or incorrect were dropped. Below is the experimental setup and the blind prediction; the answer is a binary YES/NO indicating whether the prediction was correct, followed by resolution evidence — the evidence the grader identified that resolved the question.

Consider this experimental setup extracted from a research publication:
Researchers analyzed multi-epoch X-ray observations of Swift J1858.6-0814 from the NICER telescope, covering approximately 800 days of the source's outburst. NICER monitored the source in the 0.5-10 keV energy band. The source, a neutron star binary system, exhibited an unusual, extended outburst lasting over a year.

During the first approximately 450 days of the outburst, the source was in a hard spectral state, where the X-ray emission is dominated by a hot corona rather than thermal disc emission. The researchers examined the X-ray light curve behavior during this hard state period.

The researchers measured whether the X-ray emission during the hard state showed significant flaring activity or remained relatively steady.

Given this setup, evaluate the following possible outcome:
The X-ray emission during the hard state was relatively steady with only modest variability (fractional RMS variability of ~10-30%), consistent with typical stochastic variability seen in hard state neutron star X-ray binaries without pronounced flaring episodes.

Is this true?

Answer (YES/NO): NO